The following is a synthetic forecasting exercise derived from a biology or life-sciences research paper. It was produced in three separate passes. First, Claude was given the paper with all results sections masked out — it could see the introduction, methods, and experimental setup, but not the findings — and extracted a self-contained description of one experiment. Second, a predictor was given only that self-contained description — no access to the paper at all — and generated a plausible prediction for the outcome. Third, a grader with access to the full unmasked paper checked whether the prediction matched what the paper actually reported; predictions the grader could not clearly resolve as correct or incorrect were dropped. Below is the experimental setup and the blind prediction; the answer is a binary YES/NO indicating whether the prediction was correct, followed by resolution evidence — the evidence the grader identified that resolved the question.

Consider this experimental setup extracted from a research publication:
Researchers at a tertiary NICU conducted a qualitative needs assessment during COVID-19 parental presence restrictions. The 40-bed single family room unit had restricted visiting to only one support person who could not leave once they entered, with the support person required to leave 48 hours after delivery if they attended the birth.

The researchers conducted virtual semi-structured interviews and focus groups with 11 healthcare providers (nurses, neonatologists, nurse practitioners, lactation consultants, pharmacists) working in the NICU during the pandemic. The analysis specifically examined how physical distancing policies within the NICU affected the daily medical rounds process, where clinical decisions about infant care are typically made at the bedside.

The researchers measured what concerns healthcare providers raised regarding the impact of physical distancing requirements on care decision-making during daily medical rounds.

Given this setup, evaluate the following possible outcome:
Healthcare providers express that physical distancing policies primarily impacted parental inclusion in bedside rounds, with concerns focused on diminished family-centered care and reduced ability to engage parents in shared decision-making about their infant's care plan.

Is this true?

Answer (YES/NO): NO